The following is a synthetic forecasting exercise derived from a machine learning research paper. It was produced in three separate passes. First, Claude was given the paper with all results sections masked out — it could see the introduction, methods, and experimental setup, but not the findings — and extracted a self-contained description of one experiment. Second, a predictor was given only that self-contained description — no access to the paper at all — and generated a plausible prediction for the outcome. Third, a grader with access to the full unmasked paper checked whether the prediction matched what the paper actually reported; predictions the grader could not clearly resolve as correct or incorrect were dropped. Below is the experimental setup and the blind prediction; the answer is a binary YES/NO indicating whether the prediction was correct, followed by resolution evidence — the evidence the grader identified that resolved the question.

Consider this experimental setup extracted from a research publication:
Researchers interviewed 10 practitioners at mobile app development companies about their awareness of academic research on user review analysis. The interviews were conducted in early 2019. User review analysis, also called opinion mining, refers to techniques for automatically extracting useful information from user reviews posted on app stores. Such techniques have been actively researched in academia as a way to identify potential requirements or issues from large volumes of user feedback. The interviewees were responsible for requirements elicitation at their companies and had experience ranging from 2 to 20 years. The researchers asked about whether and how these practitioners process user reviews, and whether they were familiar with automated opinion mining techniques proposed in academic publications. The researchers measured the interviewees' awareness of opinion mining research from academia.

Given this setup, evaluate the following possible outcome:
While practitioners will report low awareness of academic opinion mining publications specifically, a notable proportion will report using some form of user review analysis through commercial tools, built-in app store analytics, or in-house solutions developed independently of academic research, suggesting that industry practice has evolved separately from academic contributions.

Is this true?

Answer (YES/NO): NO